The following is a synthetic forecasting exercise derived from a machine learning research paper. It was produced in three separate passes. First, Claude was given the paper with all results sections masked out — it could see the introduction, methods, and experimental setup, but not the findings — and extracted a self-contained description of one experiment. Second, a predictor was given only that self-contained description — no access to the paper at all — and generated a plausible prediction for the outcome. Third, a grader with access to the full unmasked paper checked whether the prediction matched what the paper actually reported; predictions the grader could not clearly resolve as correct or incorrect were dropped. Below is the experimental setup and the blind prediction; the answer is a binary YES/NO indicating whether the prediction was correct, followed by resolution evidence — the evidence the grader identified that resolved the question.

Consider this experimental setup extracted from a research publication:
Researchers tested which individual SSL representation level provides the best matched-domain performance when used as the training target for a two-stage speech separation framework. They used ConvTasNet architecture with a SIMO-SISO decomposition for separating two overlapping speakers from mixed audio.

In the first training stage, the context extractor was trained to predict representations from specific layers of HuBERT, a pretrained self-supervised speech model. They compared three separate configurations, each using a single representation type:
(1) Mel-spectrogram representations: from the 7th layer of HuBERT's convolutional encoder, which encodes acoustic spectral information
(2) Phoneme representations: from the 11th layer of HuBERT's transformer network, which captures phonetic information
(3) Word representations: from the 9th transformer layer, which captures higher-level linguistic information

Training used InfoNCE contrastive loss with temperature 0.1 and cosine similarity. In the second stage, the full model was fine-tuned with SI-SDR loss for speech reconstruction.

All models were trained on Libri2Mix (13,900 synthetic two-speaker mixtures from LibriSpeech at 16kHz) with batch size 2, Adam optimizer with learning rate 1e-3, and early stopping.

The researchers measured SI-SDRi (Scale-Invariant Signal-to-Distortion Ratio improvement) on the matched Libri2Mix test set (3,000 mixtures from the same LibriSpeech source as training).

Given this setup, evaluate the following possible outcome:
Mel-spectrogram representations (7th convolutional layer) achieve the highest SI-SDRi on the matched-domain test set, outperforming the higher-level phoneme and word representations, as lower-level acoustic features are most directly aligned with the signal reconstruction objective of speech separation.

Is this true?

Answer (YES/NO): NO